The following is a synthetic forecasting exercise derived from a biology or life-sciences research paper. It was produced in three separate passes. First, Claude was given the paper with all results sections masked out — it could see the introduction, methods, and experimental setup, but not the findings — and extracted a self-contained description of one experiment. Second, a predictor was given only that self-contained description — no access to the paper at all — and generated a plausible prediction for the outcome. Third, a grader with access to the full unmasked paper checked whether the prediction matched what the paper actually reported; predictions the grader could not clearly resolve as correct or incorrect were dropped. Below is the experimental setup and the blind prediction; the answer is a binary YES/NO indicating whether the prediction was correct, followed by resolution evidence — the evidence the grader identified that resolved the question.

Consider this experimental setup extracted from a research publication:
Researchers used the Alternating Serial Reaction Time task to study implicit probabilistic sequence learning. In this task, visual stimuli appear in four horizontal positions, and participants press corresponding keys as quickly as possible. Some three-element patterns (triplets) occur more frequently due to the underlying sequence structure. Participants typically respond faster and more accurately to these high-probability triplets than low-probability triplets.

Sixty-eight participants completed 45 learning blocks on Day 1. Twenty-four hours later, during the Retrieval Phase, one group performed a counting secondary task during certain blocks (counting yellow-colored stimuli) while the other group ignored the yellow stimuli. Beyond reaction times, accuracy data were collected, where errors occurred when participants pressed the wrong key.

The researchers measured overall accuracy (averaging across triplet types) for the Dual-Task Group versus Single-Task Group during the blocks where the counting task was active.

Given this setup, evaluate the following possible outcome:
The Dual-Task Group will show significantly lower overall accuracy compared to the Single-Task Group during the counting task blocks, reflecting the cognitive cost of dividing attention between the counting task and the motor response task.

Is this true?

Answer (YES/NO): NO